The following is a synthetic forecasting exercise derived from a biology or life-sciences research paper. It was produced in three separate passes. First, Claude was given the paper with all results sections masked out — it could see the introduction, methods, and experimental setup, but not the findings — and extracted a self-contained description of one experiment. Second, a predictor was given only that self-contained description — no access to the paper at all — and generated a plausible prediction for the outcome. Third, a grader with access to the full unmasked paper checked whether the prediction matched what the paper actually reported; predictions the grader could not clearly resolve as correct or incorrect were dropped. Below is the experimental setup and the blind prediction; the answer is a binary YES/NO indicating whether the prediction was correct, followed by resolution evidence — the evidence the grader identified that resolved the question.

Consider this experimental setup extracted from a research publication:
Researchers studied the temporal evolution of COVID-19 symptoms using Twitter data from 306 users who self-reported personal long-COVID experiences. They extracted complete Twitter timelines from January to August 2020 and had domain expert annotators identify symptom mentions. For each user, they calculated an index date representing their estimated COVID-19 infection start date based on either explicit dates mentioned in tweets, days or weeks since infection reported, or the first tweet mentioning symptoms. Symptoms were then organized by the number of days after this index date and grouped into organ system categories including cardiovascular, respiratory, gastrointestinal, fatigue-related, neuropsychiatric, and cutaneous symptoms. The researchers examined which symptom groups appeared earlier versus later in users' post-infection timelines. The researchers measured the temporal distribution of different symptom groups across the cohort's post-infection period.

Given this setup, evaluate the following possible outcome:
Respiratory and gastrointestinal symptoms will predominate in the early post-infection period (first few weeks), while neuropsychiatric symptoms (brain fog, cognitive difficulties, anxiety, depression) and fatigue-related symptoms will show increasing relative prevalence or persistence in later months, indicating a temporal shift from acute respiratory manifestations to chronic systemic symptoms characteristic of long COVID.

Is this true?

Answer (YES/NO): NO